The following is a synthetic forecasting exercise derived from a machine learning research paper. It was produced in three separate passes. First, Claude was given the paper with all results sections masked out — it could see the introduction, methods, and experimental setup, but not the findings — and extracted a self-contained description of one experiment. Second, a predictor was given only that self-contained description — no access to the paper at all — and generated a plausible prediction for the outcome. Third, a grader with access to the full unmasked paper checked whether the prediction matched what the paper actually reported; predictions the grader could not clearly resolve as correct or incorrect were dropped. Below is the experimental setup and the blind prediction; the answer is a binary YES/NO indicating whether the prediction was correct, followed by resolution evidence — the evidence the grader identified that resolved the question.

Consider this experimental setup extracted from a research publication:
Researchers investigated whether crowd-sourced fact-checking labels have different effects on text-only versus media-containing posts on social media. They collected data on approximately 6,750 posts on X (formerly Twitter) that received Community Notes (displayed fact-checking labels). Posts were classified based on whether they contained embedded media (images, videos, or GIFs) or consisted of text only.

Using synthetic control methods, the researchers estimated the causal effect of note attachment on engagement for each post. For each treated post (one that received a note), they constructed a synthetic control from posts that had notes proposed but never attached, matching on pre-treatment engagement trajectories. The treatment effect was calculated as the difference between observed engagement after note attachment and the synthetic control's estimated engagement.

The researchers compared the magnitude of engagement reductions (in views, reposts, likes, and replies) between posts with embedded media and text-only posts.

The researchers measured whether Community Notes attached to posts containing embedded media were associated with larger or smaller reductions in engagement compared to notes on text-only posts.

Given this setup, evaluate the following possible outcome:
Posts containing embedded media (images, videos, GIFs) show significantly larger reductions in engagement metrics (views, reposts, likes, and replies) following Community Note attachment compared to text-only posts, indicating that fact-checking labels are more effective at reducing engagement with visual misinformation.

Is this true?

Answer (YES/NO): YES